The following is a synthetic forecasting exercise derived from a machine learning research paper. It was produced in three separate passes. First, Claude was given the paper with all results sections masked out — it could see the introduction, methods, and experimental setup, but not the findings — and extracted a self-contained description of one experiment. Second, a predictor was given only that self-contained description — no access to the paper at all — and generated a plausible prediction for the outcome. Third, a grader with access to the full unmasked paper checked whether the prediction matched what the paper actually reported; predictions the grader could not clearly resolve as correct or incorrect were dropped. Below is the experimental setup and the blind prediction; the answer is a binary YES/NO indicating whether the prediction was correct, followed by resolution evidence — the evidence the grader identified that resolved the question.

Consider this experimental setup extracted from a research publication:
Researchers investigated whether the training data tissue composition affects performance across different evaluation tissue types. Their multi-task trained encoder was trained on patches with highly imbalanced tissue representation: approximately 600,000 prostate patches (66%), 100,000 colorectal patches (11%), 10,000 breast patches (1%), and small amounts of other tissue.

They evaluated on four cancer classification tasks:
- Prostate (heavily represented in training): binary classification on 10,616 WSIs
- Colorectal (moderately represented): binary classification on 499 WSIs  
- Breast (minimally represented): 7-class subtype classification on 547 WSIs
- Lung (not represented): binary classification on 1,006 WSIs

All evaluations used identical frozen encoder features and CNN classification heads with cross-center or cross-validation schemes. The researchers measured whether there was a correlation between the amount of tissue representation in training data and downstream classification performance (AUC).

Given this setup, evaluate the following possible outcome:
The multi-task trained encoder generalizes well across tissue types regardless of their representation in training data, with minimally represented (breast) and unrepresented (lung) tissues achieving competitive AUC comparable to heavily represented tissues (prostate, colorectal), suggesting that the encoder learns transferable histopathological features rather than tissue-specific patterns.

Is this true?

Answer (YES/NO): NO